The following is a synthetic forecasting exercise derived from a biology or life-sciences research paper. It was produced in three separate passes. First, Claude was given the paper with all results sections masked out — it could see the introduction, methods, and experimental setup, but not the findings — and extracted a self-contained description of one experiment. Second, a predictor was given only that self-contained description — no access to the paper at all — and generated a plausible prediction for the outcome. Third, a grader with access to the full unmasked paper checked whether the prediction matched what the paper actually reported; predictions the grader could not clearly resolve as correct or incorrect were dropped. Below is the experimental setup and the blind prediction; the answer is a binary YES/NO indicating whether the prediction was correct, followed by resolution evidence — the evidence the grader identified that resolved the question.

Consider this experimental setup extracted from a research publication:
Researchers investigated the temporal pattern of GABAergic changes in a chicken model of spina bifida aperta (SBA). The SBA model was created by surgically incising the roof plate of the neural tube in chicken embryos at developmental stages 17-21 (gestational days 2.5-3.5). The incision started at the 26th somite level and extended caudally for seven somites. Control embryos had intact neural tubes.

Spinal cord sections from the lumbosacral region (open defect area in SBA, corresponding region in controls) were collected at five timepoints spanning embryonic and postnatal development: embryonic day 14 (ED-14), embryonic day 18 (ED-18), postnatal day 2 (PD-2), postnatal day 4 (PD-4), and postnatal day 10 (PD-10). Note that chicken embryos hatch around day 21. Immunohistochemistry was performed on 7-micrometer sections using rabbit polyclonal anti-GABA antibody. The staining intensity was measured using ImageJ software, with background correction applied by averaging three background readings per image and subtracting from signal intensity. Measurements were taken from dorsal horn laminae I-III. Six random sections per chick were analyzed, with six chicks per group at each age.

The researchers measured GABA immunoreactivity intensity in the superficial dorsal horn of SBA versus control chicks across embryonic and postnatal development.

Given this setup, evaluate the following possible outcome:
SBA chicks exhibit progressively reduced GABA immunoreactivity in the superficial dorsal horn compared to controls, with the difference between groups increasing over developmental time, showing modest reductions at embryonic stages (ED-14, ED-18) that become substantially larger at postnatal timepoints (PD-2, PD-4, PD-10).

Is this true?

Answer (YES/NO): NO